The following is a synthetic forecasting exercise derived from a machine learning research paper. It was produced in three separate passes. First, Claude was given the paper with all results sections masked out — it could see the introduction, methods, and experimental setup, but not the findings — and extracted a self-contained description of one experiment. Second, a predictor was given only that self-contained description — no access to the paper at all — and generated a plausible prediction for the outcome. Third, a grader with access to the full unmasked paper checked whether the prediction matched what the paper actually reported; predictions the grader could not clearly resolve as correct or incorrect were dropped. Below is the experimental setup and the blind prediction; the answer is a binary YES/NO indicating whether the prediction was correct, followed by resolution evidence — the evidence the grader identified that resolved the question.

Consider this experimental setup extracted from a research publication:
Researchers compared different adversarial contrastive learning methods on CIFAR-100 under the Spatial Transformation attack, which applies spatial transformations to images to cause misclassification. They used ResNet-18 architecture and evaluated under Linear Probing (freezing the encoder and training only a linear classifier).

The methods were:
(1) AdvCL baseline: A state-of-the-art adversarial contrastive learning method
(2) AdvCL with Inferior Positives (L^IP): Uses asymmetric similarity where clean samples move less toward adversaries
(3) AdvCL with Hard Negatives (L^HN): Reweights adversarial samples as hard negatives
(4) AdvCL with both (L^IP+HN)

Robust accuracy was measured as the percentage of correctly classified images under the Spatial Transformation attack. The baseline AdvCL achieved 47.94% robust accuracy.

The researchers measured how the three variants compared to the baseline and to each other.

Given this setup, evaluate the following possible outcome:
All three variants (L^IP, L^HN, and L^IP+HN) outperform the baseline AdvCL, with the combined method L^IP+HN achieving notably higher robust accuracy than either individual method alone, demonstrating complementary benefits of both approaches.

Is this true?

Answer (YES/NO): YES